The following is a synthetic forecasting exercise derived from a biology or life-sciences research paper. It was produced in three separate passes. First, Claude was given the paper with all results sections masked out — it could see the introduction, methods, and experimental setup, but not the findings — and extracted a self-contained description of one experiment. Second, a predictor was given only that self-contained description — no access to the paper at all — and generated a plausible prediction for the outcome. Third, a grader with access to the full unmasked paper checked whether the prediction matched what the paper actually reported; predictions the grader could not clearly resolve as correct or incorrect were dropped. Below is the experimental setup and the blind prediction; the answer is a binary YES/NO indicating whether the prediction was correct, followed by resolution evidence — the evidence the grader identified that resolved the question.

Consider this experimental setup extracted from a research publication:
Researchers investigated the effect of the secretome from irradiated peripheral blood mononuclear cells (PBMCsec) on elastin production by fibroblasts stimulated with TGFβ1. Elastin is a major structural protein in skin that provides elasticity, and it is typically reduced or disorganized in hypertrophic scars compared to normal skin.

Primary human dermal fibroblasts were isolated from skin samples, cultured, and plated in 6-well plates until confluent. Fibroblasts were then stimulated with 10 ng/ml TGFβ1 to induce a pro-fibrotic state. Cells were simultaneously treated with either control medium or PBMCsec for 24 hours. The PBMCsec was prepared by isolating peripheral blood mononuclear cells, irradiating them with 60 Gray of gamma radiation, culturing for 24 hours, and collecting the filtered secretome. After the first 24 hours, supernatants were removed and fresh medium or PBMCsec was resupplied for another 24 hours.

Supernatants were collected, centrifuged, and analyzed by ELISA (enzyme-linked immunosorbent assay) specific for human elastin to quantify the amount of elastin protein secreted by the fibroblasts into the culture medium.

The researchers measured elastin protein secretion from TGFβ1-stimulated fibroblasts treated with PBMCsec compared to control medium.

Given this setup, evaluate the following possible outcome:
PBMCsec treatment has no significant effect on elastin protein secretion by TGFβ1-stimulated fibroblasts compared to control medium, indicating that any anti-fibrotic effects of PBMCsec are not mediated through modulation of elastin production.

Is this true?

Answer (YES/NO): NO